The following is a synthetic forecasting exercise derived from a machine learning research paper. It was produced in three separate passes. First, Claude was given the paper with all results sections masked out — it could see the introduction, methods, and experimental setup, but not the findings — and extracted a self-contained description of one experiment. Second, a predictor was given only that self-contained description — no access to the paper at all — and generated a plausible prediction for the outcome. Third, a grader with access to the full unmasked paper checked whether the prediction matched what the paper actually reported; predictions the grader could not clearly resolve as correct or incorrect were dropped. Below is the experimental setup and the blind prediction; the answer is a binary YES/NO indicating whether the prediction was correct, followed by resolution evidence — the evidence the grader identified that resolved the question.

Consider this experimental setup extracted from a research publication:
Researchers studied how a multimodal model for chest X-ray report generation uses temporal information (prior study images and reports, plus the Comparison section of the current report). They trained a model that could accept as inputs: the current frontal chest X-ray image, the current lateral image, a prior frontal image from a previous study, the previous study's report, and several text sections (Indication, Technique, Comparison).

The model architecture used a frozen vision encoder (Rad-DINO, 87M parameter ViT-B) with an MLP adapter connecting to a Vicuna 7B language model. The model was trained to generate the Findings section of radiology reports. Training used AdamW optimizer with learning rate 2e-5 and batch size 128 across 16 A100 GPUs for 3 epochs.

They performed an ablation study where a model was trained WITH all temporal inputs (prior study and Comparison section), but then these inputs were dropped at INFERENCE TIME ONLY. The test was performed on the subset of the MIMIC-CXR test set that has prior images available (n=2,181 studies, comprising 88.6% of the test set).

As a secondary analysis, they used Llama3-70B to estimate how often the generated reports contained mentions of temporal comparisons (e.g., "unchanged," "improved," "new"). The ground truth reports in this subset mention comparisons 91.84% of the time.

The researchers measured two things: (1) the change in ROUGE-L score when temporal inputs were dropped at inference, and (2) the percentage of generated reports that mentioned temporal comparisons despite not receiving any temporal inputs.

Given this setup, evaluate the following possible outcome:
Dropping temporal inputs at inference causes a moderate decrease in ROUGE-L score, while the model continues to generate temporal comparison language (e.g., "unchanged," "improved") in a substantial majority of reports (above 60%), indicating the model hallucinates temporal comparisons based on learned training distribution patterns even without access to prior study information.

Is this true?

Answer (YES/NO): NO